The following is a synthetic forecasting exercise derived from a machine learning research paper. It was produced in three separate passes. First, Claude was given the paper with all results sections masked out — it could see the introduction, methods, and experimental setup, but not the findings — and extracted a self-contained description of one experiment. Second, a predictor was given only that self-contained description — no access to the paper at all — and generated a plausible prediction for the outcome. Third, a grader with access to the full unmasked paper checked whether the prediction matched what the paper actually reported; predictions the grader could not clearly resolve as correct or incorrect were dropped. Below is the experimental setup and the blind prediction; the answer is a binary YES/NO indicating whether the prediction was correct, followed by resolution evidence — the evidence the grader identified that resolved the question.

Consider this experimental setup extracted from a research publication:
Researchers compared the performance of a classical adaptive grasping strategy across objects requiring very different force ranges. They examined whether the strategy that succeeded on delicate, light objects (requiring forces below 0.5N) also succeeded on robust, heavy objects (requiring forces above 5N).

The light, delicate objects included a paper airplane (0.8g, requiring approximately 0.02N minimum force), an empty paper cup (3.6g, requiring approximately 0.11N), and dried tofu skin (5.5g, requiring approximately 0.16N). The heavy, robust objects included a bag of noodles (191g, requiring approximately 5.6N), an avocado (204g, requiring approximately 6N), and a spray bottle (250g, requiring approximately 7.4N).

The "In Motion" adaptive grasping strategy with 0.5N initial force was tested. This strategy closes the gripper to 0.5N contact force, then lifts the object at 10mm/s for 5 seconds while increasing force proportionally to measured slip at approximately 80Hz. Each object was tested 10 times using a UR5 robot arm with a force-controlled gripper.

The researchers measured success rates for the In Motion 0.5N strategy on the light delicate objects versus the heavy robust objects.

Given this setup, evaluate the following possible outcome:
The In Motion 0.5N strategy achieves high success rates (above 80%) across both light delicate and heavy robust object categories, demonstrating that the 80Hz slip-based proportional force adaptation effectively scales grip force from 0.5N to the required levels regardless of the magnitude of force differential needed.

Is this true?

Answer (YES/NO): NO